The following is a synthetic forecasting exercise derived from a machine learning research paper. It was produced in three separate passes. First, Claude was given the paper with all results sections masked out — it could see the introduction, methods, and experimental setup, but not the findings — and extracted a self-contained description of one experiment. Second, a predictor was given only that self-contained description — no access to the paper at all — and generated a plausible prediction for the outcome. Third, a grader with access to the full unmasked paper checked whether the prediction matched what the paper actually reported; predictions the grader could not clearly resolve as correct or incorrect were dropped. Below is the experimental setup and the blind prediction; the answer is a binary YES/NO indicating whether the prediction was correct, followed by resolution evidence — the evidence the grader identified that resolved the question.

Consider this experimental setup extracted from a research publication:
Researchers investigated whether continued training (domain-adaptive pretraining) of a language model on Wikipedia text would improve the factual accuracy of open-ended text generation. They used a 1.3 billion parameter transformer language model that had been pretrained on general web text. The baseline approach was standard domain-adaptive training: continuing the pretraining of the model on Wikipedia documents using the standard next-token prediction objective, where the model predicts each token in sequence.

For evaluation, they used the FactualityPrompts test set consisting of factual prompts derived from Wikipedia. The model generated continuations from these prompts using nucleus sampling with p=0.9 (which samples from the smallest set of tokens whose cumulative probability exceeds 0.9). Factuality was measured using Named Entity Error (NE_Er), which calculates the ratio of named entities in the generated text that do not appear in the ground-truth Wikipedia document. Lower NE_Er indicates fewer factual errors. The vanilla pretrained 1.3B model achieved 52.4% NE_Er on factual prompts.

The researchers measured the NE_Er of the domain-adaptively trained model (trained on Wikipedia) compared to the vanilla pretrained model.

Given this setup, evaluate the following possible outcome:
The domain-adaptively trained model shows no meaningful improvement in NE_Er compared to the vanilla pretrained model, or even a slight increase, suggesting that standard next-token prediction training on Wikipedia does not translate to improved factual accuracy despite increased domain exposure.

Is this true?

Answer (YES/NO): YES